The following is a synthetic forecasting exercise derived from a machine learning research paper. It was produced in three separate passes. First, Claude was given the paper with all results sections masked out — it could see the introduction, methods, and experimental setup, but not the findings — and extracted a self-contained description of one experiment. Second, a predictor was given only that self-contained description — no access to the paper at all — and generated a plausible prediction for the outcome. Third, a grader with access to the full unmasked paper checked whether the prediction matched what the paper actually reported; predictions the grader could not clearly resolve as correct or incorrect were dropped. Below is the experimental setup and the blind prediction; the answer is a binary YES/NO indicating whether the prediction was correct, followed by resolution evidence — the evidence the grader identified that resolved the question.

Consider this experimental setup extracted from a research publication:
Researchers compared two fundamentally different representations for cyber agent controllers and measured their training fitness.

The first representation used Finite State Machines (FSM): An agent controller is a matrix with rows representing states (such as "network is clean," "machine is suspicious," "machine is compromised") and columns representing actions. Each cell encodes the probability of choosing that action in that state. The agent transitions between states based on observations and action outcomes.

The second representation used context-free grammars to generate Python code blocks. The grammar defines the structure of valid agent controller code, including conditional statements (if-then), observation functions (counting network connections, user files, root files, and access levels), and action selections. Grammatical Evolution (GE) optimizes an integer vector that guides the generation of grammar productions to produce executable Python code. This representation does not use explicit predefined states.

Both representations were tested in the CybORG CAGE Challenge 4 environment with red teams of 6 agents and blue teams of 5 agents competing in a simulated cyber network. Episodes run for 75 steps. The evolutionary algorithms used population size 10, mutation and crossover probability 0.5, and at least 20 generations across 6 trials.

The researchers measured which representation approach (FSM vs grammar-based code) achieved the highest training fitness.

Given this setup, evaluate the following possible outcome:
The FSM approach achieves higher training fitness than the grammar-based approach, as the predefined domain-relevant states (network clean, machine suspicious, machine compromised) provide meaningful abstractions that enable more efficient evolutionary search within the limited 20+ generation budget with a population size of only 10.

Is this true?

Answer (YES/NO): NO